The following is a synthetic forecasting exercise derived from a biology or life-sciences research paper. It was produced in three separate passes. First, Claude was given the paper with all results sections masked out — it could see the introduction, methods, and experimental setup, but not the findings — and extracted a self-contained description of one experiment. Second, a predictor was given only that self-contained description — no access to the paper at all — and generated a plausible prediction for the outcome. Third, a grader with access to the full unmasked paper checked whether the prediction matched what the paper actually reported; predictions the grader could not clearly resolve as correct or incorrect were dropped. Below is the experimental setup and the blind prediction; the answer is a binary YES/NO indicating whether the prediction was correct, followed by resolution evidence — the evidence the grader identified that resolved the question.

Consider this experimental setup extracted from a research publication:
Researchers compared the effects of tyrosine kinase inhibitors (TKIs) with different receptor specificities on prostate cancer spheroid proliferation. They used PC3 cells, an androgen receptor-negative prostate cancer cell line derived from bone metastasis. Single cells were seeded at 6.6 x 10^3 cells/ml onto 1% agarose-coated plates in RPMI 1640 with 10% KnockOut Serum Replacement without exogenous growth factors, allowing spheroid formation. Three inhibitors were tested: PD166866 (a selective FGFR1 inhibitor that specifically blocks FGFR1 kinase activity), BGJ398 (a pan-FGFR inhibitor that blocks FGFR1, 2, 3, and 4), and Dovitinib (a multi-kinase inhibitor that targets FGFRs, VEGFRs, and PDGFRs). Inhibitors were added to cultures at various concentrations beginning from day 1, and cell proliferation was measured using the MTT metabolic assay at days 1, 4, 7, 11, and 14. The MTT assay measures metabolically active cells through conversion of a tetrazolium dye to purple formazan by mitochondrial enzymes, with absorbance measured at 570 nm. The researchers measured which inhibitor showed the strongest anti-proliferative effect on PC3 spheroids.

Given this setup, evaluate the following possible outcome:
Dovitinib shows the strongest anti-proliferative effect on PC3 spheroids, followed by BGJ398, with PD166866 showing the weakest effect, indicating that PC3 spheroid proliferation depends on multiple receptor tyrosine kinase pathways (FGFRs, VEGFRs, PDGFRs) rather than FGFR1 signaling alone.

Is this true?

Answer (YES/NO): NO